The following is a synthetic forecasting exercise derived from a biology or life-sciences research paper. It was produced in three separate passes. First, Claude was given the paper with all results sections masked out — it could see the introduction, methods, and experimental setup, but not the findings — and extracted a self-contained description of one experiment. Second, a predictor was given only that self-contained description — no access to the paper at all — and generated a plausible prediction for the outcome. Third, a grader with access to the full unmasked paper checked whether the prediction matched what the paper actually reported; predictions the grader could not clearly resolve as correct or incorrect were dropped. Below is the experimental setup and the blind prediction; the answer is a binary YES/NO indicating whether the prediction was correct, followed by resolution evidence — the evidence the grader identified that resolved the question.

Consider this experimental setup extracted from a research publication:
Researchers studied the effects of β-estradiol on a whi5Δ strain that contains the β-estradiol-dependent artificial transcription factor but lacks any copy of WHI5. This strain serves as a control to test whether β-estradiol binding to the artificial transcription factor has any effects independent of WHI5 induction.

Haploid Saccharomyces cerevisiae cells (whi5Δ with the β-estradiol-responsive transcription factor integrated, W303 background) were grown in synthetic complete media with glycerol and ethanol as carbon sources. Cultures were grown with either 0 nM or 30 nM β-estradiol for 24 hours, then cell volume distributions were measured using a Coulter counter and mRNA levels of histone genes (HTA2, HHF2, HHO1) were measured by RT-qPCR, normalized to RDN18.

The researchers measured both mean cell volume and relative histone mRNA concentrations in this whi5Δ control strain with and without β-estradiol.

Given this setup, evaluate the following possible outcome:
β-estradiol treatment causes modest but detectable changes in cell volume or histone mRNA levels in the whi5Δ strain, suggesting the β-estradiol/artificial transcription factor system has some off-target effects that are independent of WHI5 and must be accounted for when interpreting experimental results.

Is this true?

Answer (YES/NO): YES